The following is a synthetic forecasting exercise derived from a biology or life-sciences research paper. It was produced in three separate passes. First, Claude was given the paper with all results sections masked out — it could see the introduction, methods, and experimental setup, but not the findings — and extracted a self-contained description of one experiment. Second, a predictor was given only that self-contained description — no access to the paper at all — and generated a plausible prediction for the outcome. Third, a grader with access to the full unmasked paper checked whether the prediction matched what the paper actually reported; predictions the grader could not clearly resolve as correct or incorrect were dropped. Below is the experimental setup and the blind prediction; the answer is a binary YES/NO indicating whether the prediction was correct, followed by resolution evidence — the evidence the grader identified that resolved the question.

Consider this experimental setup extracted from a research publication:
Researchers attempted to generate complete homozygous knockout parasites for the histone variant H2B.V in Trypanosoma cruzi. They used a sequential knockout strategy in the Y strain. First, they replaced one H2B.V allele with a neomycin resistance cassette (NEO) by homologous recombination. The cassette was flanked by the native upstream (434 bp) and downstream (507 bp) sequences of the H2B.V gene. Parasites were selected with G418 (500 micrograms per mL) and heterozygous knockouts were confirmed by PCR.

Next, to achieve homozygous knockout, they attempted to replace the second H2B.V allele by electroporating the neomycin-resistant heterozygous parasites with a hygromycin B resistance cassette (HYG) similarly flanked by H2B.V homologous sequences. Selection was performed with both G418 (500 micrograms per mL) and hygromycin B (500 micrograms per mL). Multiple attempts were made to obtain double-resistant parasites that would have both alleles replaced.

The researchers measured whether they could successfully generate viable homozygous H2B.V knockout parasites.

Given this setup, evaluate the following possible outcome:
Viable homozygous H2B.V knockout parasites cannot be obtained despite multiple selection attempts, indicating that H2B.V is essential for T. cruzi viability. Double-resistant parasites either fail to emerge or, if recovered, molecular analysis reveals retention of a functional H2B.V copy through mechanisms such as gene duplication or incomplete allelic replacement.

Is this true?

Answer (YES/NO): YES